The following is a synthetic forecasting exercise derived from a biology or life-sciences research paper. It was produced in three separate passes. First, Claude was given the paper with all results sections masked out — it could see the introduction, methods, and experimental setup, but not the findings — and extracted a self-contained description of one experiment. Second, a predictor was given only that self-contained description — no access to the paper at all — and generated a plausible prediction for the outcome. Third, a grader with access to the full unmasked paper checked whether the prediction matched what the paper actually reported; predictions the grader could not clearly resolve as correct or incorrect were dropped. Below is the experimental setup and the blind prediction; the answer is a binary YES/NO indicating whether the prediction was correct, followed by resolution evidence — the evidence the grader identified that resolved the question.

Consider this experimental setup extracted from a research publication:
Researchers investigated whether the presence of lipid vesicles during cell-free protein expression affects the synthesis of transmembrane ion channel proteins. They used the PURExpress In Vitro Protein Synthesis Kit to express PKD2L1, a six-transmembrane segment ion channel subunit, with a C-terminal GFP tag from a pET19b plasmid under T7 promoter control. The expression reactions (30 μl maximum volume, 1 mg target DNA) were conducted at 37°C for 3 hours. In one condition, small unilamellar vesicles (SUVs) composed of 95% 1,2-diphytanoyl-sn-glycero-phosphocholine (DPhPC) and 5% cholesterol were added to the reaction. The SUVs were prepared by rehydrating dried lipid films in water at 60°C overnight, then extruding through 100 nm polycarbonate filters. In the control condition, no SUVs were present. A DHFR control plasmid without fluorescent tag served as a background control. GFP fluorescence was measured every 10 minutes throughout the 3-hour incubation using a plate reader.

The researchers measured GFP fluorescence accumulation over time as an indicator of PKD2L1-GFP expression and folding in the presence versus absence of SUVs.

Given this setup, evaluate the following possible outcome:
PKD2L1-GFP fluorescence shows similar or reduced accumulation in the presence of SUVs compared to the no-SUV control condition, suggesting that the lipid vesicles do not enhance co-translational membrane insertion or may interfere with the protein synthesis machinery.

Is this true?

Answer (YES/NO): NO